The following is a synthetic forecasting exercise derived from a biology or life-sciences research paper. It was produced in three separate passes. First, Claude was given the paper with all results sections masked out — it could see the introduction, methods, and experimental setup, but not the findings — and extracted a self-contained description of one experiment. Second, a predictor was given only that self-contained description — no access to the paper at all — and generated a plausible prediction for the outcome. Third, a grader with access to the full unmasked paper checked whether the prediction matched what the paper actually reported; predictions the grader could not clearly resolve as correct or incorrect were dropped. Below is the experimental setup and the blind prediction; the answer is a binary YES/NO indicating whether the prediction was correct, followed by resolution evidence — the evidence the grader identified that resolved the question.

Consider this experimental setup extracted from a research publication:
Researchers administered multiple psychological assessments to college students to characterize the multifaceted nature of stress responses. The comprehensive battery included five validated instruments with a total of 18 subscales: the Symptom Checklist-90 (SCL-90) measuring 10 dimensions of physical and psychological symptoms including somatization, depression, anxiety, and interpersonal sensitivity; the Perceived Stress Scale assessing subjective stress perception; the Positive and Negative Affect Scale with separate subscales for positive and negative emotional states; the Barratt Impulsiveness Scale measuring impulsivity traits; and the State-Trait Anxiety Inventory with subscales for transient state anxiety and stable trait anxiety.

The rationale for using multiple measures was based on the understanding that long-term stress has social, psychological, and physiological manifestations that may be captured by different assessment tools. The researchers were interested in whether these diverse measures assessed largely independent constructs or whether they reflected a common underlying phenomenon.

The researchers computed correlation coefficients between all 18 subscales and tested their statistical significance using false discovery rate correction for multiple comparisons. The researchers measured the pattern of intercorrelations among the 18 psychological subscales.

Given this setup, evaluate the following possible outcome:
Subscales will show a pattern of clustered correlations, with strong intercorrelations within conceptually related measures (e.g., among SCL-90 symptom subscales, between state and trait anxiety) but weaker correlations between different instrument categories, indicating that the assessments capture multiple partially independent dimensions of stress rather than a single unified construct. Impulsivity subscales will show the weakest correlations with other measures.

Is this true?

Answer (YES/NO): NO